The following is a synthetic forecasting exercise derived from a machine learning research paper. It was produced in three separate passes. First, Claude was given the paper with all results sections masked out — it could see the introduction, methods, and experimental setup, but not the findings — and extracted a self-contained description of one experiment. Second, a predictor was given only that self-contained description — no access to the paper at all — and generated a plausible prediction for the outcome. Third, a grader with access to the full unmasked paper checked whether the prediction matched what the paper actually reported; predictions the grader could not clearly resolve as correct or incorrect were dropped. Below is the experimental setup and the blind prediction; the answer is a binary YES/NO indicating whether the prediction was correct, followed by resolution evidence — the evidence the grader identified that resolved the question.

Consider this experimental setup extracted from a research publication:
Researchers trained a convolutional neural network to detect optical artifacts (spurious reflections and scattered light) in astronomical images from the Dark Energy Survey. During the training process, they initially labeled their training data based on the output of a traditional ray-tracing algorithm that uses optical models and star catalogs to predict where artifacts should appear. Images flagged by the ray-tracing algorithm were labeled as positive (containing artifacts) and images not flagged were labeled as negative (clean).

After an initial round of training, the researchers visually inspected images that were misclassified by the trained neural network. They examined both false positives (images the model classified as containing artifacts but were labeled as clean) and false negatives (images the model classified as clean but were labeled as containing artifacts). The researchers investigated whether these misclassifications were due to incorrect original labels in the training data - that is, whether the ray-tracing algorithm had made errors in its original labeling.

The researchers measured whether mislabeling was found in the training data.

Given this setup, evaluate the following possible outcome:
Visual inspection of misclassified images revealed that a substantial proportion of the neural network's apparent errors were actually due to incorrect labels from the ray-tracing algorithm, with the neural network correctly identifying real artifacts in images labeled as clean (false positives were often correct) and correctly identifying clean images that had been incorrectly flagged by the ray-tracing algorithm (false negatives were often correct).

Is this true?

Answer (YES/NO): YES